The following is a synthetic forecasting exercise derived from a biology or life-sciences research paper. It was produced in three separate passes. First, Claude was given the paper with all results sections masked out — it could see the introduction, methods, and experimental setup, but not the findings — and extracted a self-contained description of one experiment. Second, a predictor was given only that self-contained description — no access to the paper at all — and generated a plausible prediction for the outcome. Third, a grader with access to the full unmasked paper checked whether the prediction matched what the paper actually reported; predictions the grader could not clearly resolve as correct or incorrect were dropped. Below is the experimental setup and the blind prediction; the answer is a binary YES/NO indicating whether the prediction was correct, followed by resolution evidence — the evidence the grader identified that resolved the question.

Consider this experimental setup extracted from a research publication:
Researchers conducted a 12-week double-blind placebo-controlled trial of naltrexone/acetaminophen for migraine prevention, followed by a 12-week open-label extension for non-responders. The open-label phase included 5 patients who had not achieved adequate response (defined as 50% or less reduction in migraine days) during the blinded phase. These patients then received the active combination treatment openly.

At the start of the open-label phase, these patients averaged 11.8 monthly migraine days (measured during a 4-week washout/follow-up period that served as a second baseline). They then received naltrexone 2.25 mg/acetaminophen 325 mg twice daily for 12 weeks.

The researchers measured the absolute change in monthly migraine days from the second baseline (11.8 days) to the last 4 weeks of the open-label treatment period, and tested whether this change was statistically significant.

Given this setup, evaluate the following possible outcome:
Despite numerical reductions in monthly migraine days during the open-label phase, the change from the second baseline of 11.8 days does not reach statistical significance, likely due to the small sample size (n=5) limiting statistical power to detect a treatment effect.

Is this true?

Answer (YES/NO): NO